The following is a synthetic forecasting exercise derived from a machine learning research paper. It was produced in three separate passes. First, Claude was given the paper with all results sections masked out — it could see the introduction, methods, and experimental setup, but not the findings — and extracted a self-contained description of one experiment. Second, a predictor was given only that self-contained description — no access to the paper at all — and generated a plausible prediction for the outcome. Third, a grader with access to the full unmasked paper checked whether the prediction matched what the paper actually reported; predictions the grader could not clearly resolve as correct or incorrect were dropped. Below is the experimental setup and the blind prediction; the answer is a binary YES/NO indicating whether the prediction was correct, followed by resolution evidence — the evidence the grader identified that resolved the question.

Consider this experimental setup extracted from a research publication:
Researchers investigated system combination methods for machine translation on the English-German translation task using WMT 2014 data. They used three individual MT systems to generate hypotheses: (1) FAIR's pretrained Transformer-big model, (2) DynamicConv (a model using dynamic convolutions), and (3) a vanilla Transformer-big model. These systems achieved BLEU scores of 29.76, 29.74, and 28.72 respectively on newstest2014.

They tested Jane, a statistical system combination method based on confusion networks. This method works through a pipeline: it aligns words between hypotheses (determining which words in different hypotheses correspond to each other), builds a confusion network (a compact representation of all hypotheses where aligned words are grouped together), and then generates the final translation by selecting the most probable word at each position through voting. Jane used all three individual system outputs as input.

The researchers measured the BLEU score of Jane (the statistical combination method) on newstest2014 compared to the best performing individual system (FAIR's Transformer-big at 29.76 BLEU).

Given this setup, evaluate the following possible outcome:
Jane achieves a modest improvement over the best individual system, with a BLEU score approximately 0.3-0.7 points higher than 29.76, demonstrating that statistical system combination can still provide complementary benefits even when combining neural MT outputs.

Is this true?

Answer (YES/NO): NO